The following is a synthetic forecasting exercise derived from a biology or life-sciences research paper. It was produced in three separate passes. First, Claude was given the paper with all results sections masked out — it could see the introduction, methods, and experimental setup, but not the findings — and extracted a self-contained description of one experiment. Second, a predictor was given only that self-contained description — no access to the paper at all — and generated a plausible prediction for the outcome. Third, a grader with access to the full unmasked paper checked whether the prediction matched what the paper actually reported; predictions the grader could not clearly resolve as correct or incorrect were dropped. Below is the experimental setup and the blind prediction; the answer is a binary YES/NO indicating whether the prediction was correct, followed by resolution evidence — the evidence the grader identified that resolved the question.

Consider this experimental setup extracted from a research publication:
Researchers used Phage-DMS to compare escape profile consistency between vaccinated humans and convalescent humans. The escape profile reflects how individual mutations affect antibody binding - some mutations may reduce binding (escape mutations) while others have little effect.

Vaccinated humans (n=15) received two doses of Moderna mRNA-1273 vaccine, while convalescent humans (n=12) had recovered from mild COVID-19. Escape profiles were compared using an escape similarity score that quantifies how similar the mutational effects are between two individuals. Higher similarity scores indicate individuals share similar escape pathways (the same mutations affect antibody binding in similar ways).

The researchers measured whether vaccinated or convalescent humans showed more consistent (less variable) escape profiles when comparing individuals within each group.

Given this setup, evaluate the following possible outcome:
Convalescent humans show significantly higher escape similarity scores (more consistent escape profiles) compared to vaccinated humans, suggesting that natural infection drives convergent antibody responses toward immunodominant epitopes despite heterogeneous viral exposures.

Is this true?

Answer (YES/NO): NO